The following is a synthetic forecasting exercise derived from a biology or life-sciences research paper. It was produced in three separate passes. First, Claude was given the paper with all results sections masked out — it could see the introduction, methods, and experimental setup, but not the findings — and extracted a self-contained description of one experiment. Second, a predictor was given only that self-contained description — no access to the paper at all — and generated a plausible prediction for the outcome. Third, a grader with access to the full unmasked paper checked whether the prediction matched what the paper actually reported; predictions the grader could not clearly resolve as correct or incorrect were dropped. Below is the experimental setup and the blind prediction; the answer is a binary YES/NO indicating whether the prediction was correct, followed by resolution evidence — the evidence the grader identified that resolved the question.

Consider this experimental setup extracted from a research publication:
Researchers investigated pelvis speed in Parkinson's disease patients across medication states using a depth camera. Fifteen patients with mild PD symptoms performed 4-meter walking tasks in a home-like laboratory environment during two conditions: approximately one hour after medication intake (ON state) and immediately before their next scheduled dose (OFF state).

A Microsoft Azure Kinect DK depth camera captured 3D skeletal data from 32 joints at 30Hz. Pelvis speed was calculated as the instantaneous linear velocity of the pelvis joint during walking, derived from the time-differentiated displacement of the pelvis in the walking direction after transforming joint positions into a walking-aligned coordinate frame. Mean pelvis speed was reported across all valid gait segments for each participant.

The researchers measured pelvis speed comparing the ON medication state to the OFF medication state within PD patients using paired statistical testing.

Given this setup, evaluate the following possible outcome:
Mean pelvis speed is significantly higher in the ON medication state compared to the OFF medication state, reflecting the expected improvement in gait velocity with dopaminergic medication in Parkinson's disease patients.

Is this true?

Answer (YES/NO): NO